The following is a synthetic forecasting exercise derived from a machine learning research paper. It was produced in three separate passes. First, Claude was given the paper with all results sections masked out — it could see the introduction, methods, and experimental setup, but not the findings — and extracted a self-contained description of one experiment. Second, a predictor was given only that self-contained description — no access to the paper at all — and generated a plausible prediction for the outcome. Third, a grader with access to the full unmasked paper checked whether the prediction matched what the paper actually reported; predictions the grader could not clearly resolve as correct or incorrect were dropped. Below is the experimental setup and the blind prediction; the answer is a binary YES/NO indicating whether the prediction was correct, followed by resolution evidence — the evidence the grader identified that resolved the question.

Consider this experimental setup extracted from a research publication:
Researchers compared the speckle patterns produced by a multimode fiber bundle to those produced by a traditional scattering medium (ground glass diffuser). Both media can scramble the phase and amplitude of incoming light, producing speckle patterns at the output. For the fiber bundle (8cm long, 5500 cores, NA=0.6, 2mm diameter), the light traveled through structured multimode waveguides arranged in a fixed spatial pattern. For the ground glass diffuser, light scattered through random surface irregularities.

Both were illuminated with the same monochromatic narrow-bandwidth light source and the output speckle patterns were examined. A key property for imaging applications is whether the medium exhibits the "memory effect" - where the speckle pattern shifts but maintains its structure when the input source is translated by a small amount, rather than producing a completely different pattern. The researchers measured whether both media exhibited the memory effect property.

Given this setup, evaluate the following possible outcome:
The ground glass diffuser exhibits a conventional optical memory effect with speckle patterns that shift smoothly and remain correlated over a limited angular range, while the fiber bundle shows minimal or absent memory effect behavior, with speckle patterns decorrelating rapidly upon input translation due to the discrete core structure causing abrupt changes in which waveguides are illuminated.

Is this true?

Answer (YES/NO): NO